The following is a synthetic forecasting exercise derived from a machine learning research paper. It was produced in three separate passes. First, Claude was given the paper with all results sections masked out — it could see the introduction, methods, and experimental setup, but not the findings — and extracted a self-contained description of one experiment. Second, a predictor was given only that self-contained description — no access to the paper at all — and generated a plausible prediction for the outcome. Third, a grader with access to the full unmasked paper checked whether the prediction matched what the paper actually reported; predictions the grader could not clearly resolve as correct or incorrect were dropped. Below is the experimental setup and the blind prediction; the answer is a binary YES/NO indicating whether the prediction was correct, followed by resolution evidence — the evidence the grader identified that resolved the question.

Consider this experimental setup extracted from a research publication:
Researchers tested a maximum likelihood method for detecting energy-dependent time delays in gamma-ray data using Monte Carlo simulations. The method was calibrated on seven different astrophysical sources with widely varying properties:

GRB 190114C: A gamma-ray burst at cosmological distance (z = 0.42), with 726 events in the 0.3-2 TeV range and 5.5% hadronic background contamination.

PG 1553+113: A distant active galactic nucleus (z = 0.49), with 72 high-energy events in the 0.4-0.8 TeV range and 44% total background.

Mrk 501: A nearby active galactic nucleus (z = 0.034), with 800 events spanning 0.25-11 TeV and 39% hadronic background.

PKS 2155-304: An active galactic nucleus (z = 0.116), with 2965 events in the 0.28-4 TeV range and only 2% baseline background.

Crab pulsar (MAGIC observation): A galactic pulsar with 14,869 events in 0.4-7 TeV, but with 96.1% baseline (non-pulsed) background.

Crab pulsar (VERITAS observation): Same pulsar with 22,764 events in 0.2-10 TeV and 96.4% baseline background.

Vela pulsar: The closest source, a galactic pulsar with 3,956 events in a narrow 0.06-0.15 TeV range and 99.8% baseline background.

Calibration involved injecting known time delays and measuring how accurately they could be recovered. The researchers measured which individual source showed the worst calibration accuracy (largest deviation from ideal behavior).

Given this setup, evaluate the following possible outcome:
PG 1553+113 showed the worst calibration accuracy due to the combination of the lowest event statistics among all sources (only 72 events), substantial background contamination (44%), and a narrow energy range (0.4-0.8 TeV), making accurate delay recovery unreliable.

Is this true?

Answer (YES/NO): NO